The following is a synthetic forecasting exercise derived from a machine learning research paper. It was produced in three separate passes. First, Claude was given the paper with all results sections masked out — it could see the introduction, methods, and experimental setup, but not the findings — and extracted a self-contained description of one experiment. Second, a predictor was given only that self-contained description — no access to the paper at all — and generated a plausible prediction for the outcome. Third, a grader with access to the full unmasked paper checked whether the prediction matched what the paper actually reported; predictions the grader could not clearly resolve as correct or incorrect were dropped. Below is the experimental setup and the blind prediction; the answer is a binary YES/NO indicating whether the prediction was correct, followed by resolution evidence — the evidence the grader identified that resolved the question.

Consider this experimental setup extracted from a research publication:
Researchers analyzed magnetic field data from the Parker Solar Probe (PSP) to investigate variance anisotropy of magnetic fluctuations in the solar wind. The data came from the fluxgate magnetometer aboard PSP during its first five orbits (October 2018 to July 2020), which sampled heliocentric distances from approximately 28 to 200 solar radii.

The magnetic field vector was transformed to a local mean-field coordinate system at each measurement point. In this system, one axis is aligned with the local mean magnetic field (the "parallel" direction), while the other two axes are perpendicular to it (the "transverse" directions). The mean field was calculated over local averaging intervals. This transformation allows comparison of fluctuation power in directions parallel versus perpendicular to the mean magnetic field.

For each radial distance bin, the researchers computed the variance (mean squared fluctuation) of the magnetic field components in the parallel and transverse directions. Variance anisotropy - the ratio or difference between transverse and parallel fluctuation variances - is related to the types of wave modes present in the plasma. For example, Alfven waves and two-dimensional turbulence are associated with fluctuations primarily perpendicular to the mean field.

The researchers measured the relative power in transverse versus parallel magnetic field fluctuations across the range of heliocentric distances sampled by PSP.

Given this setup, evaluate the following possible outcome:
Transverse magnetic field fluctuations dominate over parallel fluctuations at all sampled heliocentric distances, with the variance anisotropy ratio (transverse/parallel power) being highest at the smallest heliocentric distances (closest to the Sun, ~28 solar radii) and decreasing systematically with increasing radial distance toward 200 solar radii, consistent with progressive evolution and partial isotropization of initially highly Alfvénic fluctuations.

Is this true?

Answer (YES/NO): YES